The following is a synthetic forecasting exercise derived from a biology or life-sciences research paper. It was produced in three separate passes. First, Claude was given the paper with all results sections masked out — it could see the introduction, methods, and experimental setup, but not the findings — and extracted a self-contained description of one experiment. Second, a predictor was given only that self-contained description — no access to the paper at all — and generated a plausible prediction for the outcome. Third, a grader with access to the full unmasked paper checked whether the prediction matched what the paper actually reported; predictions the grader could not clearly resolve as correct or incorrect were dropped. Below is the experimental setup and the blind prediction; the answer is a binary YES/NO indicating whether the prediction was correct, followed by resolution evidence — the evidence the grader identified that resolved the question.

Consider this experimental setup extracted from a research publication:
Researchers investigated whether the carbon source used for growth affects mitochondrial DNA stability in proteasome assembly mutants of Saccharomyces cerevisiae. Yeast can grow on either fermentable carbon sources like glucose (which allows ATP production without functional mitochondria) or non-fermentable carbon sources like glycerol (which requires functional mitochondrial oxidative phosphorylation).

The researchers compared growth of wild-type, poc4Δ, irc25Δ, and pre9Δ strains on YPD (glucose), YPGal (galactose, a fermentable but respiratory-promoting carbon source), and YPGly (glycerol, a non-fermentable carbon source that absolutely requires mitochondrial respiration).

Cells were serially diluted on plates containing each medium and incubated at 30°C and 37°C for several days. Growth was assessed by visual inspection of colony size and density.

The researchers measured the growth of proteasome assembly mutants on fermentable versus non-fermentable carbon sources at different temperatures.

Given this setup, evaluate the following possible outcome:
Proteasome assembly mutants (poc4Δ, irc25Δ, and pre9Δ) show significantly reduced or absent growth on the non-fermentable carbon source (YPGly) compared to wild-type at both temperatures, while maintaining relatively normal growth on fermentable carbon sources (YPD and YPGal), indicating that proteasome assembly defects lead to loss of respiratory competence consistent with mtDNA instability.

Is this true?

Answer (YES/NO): NO